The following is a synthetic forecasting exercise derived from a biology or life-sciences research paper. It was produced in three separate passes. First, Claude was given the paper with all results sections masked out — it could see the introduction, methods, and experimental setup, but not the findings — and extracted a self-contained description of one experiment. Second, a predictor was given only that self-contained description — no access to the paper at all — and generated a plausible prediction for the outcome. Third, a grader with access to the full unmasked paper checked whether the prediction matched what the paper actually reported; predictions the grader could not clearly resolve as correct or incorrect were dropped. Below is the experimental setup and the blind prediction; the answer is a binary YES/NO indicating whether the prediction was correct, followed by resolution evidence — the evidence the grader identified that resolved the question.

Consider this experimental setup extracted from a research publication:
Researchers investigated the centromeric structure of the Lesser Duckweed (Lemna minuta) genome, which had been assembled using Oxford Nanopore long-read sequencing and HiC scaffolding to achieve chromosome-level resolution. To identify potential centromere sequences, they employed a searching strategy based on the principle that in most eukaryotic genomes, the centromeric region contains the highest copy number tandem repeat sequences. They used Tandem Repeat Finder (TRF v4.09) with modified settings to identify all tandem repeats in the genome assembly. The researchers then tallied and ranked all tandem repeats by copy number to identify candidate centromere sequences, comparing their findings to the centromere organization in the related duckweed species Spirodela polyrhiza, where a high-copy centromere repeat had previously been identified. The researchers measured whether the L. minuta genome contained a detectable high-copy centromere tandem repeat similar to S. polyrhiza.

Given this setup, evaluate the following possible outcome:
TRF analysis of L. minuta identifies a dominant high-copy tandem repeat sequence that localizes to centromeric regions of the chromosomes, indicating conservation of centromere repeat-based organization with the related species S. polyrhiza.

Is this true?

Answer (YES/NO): NO